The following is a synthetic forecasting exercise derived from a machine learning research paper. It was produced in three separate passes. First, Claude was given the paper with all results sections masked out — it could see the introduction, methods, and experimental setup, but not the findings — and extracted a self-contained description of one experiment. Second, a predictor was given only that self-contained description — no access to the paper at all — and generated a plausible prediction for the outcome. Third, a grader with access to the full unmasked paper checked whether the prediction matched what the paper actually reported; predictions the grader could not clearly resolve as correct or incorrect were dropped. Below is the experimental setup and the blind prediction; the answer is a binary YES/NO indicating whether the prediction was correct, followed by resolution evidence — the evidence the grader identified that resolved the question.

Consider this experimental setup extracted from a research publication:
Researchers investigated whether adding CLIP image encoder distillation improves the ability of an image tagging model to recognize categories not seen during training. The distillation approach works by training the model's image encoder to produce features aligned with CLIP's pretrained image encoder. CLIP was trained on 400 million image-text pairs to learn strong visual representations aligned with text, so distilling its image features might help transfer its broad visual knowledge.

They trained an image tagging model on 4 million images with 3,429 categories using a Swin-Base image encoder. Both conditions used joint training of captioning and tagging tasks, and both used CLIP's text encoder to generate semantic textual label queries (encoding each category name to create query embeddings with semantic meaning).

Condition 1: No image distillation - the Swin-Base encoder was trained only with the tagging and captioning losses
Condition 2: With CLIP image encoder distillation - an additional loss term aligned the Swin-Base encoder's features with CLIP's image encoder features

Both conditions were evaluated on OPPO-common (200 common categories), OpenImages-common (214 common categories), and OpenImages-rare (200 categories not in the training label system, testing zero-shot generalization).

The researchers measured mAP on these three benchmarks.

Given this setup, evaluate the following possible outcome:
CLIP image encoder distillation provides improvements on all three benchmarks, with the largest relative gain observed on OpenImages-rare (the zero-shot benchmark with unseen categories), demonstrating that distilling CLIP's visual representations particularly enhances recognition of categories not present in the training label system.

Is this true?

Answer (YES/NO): YES